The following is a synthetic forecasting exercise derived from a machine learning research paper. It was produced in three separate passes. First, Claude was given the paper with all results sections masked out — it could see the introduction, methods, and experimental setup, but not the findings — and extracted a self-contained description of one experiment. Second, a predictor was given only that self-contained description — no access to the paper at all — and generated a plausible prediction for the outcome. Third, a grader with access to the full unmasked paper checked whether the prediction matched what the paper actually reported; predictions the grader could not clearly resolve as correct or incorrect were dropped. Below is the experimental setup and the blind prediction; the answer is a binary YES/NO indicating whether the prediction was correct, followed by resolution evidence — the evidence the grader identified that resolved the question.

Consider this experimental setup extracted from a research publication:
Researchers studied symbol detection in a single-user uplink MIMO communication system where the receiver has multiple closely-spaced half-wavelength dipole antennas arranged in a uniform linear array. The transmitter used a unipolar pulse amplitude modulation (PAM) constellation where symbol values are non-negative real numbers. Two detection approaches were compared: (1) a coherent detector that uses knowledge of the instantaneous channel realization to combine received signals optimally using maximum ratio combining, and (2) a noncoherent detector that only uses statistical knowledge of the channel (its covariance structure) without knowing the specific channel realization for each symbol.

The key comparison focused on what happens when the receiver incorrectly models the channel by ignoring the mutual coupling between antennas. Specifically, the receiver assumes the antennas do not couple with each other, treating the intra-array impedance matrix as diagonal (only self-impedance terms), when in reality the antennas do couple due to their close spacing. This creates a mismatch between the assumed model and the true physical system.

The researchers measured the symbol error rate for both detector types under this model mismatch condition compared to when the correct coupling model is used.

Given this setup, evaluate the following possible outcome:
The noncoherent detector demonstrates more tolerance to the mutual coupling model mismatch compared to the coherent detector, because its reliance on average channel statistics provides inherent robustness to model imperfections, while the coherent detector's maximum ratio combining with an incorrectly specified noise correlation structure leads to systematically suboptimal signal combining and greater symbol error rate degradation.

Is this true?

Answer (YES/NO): YES